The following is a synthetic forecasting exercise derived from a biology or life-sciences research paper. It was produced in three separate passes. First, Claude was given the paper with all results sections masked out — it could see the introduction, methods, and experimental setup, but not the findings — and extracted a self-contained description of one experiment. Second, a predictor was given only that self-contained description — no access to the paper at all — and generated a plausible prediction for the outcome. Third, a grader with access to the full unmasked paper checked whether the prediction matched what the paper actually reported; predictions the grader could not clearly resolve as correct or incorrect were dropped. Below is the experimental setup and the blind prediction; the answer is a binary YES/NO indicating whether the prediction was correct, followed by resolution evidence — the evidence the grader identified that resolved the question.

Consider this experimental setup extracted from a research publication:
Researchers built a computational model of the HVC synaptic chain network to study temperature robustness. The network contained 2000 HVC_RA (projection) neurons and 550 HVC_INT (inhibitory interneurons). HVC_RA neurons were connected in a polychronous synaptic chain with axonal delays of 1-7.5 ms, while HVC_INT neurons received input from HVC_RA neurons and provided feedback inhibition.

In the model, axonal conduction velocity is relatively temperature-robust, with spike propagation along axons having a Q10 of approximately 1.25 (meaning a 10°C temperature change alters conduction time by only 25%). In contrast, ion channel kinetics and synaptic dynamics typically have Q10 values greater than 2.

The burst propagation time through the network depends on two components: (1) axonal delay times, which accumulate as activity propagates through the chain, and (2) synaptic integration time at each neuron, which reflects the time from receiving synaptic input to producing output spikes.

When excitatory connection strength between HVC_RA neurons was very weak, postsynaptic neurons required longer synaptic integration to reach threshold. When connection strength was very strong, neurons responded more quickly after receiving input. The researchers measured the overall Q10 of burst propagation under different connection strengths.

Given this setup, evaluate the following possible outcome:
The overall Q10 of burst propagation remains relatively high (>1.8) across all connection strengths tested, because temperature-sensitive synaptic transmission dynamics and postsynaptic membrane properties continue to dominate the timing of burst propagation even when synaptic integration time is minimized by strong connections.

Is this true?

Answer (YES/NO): NO